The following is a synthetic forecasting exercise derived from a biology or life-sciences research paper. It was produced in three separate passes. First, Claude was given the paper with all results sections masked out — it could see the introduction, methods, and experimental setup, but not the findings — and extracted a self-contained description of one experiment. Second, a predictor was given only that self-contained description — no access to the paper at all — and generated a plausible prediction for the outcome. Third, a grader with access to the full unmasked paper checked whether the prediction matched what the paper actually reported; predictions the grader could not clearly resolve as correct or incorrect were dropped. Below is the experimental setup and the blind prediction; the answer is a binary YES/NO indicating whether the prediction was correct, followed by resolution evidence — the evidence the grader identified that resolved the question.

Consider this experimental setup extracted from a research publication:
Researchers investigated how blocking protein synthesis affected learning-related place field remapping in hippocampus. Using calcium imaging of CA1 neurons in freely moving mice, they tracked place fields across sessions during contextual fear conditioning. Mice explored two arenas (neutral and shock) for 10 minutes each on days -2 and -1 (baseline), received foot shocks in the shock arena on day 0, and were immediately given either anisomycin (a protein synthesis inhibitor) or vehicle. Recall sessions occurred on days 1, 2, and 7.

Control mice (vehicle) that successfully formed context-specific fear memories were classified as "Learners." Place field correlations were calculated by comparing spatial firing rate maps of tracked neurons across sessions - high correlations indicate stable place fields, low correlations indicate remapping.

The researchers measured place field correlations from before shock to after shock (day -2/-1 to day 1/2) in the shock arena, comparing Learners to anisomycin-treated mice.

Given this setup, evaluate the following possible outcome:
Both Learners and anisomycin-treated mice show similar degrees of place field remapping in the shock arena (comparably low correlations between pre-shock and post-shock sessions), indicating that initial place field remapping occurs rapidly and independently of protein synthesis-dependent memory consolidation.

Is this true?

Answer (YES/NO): NO